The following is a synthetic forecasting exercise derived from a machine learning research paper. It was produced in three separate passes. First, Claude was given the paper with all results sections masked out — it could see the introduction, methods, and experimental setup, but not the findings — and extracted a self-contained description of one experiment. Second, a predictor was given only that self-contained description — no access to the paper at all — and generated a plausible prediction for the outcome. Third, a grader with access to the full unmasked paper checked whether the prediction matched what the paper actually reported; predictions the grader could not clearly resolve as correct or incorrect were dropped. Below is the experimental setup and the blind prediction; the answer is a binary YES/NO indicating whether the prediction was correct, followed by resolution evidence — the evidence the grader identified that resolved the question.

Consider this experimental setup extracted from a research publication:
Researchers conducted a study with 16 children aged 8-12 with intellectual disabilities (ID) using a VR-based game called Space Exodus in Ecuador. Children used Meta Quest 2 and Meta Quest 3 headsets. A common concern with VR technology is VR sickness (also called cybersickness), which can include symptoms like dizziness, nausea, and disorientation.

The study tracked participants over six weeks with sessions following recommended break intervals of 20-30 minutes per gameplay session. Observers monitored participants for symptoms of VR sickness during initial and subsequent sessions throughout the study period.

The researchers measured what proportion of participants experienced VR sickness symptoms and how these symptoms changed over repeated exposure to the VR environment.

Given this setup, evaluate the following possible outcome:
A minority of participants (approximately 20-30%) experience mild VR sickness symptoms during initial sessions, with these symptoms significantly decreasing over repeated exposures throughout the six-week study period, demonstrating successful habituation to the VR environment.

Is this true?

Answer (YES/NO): YES